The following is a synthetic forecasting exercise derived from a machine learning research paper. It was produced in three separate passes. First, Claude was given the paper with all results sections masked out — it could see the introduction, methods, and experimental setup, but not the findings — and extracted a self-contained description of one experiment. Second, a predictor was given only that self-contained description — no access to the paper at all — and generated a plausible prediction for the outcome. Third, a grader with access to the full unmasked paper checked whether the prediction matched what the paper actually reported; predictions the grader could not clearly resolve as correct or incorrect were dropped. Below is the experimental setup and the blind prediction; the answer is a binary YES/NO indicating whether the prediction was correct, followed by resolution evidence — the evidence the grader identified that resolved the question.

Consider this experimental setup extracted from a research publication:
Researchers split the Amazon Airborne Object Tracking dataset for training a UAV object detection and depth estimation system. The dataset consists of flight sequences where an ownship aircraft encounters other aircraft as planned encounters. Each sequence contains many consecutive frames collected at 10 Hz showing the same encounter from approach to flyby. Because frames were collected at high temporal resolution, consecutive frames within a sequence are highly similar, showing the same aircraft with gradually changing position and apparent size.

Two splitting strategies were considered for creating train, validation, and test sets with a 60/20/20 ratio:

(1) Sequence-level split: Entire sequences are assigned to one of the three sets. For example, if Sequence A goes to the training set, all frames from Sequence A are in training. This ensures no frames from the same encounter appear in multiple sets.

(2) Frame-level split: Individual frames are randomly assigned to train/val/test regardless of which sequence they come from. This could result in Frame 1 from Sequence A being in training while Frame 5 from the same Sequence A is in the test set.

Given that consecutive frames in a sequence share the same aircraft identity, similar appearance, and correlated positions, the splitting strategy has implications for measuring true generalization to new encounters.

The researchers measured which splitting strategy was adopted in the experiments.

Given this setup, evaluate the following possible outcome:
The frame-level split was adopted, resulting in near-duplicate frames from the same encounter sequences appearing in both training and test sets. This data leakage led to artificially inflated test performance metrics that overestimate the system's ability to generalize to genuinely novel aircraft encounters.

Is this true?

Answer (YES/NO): NO